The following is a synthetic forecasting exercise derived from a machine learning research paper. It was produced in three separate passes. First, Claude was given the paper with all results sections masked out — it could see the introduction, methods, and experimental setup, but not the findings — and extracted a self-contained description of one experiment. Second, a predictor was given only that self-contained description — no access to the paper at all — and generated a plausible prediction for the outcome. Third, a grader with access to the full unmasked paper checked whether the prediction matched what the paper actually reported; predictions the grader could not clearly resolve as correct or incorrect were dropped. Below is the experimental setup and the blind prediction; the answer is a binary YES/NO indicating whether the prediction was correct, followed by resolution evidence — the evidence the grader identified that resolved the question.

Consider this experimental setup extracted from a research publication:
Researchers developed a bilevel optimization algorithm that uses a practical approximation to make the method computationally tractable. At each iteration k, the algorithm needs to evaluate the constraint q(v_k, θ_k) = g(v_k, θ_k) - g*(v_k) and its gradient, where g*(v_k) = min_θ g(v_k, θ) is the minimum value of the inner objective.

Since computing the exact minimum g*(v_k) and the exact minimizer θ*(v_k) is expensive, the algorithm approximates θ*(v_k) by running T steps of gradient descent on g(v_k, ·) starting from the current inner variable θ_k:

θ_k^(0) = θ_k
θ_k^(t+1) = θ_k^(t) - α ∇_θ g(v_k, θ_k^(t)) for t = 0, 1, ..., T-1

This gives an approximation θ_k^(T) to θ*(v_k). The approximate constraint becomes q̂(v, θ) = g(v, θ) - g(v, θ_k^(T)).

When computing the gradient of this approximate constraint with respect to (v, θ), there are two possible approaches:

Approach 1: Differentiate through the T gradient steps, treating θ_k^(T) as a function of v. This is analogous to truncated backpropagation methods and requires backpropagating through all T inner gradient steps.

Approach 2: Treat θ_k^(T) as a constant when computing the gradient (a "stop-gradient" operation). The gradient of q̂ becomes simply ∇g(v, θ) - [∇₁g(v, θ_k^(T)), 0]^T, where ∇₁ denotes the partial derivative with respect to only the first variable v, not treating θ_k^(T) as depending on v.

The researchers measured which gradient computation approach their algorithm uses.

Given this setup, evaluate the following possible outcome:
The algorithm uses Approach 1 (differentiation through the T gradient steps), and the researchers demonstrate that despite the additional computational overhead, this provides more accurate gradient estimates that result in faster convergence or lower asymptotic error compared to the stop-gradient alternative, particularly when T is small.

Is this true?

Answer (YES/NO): NO